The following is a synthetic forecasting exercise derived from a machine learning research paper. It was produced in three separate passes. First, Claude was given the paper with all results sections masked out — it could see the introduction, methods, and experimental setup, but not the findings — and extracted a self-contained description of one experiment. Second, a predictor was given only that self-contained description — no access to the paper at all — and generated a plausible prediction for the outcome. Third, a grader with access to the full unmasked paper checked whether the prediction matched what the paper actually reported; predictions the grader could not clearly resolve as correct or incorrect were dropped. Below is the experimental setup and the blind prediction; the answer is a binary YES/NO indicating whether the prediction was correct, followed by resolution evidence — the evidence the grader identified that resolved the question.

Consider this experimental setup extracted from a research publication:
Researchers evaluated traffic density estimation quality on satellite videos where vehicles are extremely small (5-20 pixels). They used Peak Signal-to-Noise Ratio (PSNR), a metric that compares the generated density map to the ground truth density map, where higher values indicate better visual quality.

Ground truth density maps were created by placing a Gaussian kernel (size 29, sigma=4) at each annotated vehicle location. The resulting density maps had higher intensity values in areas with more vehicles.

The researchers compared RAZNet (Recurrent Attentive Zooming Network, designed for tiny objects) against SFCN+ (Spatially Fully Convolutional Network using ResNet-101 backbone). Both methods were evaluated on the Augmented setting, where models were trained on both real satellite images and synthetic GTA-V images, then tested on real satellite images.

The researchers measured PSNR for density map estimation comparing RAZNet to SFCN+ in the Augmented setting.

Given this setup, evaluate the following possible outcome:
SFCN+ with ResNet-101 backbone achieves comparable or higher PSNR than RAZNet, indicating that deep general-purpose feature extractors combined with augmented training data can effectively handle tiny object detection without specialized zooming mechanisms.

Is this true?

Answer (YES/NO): NO